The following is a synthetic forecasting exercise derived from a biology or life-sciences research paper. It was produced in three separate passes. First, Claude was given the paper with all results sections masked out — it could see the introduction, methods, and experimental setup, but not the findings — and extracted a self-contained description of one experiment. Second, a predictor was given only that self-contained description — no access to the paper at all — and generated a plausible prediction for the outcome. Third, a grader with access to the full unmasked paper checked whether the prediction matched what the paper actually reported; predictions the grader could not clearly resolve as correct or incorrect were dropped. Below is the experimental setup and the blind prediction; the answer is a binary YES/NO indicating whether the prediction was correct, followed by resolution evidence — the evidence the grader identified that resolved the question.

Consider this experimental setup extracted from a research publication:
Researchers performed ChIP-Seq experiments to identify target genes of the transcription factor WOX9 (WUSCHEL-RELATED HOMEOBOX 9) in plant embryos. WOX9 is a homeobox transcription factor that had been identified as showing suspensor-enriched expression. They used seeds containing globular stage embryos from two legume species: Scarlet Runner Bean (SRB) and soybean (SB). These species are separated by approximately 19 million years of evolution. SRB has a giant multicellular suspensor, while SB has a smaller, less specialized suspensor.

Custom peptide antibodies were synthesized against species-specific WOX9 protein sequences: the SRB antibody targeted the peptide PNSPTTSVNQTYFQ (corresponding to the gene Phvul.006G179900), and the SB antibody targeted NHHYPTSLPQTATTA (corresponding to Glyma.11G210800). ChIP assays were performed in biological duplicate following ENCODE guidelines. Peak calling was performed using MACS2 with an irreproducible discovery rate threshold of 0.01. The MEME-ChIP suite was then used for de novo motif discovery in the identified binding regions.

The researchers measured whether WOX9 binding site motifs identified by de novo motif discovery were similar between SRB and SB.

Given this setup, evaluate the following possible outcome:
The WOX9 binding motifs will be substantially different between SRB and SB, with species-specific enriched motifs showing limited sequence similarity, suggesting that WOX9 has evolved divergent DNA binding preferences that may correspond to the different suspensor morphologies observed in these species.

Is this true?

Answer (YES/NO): NO